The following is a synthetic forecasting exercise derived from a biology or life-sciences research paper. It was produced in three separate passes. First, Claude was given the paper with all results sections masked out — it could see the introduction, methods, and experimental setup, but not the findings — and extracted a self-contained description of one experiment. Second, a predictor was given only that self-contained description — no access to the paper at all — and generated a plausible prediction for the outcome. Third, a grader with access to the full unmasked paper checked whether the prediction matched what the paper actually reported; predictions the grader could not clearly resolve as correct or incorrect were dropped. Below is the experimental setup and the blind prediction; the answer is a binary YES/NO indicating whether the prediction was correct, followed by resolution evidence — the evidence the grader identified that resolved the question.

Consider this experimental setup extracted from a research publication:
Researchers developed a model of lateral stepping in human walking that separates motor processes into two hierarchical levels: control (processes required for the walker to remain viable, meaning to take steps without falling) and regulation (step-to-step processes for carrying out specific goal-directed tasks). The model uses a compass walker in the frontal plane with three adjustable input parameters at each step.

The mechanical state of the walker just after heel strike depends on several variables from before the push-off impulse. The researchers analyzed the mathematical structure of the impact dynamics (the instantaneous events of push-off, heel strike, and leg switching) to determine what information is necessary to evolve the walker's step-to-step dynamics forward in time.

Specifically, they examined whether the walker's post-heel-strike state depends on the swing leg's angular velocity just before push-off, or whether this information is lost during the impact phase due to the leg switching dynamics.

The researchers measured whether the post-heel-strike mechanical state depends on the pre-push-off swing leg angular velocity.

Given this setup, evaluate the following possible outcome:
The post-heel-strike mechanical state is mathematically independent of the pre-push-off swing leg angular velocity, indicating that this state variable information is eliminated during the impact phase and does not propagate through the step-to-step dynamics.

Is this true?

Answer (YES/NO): YES